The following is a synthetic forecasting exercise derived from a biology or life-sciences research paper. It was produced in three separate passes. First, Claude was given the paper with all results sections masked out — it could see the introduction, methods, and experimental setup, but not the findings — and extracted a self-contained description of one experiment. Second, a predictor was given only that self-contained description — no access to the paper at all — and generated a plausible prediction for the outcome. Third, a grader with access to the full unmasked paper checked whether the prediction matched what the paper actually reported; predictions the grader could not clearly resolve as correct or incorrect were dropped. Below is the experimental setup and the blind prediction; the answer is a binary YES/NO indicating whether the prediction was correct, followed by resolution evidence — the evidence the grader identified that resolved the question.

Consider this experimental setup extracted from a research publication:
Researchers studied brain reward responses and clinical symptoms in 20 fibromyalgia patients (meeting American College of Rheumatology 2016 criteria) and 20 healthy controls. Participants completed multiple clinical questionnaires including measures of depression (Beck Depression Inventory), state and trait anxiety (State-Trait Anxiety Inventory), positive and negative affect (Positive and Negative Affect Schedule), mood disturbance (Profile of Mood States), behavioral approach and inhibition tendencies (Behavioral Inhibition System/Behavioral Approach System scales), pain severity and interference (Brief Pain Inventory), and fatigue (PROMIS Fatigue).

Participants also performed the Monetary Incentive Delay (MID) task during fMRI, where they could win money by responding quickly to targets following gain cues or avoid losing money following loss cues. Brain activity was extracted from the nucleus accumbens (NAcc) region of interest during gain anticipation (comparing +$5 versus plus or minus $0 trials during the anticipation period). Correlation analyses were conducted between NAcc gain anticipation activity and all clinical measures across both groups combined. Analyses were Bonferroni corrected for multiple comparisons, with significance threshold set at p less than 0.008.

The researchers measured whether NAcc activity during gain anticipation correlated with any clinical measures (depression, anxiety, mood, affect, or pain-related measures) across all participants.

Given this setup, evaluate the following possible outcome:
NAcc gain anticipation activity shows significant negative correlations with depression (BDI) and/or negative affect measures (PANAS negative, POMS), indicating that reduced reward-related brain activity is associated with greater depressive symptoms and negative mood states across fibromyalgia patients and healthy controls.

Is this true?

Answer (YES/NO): NO